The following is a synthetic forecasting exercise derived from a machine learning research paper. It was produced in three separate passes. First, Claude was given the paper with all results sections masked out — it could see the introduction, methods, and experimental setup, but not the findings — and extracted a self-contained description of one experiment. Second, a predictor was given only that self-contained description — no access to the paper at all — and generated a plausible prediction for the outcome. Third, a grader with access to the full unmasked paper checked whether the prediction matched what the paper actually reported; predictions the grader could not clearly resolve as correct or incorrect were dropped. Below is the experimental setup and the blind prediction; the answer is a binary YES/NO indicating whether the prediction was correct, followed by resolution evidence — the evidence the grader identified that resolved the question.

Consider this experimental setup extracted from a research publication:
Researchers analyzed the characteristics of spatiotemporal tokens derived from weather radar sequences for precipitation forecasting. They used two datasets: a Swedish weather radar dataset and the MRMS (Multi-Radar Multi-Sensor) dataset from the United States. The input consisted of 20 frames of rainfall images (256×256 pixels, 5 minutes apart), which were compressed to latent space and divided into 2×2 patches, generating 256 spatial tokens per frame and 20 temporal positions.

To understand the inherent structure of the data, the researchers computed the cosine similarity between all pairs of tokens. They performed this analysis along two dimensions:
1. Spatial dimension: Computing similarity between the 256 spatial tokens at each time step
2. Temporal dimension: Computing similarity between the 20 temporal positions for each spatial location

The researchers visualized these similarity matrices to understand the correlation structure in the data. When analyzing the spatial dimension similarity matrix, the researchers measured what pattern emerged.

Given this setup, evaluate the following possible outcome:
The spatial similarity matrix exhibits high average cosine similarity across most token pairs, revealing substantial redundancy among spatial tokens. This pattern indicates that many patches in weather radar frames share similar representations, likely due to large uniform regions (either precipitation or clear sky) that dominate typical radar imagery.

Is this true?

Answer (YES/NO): NO